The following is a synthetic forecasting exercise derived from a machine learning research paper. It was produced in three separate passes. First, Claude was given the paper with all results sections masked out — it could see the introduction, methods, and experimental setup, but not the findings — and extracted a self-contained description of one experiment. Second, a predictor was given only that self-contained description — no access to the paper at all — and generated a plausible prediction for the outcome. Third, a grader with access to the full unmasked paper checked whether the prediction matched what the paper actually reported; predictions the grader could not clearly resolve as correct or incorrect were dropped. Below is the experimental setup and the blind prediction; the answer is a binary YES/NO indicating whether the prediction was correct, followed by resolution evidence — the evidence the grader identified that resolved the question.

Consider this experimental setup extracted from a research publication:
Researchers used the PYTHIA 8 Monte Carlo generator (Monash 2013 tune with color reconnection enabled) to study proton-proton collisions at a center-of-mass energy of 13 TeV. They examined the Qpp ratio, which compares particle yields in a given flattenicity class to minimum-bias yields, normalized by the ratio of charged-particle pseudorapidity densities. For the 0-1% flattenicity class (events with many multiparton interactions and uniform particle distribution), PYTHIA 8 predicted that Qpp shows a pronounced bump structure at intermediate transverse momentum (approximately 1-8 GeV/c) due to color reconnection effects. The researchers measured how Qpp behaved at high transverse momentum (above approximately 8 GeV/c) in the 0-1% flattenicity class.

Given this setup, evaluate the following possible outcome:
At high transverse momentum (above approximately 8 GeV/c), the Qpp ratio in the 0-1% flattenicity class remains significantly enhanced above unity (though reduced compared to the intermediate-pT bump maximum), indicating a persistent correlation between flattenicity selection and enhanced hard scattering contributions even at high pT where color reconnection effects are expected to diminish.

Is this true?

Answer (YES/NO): NO